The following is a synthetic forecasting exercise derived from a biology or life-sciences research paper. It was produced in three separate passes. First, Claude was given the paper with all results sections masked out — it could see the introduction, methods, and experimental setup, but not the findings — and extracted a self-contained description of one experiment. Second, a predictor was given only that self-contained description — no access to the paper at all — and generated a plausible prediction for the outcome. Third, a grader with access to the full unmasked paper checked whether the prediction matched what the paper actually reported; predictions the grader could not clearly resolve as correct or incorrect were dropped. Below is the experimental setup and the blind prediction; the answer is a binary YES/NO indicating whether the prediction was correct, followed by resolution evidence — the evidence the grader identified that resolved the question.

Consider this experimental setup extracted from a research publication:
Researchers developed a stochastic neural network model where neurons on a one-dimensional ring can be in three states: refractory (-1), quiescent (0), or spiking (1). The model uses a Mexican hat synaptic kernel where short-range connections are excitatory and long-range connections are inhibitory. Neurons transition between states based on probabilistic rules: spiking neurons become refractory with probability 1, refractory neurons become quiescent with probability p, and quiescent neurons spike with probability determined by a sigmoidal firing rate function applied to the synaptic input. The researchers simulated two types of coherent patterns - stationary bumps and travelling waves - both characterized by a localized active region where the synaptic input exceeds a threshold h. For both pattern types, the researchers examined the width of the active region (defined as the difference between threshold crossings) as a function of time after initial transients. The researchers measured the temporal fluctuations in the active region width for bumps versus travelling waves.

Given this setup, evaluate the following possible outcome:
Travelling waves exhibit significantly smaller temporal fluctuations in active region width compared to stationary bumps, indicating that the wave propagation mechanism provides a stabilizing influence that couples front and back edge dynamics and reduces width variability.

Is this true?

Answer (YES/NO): YES